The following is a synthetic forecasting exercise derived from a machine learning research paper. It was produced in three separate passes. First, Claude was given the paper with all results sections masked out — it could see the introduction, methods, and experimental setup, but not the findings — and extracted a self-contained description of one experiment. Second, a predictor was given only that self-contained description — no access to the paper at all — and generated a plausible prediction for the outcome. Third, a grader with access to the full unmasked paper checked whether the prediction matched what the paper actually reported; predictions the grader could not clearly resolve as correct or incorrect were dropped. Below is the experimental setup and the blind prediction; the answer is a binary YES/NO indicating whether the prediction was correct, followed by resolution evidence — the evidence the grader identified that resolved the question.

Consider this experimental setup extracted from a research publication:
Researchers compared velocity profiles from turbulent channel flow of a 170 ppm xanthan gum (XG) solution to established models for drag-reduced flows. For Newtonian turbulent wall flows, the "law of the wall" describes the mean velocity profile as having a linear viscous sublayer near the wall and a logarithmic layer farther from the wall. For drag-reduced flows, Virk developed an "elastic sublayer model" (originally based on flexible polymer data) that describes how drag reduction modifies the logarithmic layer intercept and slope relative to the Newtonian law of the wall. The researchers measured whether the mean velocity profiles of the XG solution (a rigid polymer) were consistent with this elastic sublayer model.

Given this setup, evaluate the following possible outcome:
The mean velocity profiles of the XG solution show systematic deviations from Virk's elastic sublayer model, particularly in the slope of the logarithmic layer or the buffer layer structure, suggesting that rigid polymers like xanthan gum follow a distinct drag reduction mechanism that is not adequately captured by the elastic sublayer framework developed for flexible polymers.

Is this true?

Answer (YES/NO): NO